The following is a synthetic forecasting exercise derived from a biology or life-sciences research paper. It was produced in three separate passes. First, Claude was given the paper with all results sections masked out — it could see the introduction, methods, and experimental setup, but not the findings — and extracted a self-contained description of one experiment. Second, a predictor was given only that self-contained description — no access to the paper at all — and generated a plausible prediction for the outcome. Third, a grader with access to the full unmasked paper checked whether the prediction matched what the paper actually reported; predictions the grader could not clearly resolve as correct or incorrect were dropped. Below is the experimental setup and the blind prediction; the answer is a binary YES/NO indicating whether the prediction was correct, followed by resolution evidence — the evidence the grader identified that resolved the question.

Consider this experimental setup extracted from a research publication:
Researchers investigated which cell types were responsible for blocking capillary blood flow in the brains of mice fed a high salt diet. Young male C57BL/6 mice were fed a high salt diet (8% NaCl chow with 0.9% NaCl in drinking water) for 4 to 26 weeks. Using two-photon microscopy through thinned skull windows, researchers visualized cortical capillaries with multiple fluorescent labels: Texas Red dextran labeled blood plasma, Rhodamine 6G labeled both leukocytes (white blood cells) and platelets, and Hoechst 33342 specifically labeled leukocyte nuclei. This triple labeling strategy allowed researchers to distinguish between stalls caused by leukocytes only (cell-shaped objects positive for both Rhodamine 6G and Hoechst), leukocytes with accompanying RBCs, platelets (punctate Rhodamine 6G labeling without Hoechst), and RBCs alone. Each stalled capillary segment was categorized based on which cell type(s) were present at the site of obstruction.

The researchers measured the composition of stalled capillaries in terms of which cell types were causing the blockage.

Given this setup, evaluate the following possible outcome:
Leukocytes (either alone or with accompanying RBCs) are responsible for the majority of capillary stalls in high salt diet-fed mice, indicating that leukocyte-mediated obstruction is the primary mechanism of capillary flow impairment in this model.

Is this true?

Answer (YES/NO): YES